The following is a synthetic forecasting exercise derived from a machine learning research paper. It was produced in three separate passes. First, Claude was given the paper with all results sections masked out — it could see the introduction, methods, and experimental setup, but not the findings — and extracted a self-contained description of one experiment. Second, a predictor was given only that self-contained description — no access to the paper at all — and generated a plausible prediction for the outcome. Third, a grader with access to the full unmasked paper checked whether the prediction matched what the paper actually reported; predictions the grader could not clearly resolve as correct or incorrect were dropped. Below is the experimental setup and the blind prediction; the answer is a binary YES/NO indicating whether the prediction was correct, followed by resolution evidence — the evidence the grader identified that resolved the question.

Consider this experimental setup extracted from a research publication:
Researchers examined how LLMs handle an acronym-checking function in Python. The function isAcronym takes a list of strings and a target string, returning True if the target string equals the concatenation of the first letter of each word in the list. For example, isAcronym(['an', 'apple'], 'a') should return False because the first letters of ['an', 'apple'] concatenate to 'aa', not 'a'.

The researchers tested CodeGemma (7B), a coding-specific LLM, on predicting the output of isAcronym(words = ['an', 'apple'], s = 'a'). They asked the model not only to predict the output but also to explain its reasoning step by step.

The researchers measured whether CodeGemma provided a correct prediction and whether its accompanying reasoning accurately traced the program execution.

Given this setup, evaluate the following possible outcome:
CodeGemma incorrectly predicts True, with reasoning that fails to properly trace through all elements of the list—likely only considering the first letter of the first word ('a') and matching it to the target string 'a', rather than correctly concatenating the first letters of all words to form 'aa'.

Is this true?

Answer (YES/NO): NO